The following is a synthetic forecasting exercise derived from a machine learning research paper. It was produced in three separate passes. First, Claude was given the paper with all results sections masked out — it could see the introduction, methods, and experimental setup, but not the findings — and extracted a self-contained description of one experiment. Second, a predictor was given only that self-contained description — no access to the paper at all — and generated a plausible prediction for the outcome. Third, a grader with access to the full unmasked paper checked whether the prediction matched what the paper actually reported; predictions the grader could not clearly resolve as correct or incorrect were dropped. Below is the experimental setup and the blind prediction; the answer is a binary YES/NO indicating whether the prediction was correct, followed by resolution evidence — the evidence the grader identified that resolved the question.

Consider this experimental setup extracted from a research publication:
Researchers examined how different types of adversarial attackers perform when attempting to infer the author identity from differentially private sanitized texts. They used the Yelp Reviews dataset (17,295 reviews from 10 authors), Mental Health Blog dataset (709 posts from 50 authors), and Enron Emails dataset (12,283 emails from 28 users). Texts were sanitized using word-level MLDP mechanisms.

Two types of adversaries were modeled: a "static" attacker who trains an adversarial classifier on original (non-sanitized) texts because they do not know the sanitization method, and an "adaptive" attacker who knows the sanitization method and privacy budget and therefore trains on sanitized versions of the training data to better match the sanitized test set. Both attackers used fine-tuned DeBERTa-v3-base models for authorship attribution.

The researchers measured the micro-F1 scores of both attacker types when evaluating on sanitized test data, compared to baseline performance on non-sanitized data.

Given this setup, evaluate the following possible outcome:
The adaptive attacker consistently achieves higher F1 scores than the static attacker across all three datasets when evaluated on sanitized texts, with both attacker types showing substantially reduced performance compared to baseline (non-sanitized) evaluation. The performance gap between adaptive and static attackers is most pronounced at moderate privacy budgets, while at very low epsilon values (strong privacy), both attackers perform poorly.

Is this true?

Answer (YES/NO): NO